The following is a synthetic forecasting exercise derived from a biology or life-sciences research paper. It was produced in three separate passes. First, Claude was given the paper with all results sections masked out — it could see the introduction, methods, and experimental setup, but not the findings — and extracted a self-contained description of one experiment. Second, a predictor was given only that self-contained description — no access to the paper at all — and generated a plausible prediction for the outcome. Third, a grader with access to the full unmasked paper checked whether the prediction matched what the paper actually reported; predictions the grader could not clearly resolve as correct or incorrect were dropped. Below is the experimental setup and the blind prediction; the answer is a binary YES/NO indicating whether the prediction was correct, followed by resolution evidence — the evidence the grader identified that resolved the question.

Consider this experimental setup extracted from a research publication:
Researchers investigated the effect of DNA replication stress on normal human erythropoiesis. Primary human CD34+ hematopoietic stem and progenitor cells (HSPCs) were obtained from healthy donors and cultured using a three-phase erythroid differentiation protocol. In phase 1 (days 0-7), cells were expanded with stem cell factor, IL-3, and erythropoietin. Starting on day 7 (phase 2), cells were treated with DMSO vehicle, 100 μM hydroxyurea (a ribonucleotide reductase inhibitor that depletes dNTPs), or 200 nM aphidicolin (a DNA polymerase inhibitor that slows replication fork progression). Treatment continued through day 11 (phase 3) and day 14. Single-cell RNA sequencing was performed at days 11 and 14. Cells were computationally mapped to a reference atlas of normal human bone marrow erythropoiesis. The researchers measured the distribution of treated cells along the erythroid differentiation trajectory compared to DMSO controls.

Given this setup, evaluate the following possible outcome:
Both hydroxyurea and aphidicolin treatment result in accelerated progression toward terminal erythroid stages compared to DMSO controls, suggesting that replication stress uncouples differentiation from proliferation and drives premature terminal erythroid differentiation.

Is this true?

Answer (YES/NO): YES